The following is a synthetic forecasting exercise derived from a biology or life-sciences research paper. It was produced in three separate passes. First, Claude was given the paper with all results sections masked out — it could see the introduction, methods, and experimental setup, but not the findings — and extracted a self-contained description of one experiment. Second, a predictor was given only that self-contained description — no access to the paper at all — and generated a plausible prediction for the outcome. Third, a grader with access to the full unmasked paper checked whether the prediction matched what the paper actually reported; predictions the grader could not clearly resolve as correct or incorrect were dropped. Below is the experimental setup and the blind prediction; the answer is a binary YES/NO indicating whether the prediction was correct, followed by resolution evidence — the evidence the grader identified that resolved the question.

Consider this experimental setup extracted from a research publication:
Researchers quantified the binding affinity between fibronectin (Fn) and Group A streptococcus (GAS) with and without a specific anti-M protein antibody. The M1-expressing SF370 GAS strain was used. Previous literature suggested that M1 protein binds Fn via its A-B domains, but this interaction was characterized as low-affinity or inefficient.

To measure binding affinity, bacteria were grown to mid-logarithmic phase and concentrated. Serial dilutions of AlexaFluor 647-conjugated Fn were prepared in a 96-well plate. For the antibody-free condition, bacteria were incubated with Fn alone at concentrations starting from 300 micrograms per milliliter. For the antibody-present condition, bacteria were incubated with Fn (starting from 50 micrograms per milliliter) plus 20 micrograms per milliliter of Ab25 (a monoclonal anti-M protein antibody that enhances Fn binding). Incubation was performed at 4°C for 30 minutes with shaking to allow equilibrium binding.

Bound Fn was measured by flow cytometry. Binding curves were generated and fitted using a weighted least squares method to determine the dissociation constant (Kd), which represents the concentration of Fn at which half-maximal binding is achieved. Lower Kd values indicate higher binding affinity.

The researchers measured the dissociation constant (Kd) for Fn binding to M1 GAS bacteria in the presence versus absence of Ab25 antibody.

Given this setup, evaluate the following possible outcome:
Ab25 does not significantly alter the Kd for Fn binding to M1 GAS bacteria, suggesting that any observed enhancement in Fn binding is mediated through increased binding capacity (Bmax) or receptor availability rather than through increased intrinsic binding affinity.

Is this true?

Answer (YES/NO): NO